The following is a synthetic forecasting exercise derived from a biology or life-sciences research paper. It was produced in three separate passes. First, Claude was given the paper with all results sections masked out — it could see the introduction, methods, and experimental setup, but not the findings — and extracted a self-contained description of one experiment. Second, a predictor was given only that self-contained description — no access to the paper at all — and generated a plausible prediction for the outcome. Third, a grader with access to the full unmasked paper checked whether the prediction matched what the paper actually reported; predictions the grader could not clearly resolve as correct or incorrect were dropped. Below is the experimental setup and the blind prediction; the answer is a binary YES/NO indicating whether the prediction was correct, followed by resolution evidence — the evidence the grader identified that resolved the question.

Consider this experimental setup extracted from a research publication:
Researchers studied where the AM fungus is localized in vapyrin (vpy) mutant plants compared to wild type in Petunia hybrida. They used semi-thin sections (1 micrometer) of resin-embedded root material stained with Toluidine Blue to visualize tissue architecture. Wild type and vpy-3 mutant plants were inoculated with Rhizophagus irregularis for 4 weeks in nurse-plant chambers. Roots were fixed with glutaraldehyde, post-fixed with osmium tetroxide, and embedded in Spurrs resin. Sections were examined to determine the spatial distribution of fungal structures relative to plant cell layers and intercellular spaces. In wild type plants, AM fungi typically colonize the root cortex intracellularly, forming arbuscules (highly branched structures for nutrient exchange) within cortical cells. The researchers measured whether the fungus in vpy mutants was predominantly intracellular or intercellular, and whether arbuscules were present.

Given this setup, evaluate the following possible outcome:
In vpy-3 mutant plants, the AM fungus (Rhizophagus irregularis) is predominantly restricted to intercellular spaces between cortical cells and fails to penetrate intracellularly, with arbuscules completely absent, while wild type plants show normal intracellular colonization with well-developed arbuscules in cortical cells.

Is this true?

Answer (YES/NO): YES